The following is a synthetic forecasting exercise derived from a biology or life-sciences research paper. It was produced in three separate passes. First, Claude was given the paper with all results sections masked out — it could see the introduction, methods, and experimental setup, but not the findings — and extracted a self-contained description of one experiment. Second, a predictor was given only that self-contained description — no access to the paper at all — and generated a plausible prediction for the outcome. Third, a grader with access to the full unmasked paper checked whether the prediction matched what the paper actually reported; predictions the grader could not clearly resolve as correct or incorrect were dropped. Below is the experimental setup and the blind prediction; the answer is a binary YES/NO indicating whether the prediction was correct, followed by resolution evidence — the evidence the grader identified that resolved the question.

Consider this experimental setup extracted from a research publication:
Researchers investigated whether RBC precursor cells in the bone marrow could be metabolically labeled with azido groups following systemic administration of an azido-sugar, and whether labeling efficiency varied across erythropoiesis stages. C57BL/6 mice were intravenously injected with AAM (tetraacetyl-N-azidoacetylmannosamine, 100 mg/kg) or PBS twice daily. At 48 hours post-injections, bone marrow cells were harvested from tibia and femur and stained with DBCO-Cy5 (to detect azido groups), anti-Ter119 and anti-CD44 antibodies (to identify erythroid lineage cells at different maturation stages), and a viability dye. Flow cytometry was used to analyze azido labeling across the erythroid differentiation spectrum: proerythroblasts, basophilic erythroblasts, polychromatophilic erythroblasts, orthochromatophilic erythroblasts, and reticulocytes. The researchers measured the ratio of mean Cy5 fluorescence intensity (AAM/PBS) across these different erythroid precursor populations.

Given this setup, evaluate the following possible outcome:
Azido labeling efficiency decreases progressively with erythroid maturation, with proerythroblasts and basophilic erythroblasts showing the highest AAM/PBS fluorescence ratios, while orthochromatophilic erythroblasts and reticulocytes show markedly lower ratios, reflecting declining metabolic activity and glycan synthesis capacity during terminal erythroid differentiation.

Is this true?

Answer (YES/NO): NO